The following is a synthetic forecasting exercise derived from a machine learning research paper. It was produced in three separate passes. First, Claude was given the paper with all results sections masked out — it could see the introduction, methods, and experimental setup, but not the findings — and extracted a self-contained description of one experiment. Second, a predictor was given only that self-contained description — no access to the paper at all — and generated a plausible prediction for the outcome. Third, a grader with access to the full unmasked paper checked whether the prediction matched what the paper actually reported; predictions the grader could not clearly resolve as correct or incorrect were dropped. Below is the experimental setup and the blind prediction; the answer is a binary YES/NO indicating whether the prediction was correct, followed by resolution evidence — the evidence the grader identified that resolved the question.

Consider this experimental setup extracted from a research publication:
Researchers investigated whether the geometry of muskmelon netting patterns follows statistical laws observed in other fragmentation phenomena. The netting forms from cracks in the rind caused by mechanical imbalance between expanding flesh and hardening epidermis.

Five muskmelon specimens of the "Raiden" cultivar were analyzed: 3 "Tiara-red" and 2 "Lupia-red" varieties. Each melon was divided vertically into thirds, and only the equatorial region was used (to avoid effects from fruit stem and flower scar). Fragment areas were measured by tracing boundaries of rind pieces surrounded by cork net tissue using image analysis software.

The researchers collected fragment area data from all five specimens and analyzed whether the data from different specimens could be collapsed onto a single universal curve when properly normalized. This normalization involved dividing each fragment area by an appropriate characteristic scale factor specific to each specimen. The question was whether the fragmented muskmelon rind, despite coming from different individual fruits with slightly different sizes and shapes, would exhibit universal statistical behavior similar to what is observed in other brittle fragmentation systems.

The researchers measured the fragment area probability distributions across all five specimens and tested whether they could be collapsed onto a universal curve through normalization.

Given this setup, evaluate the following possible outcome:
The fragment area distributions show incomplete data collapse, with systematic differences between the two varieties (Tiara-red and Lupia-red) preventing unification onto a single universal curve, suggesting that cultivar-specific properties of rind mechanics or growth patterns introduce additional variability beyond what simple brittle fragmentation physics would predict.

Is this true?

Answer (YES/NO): NO